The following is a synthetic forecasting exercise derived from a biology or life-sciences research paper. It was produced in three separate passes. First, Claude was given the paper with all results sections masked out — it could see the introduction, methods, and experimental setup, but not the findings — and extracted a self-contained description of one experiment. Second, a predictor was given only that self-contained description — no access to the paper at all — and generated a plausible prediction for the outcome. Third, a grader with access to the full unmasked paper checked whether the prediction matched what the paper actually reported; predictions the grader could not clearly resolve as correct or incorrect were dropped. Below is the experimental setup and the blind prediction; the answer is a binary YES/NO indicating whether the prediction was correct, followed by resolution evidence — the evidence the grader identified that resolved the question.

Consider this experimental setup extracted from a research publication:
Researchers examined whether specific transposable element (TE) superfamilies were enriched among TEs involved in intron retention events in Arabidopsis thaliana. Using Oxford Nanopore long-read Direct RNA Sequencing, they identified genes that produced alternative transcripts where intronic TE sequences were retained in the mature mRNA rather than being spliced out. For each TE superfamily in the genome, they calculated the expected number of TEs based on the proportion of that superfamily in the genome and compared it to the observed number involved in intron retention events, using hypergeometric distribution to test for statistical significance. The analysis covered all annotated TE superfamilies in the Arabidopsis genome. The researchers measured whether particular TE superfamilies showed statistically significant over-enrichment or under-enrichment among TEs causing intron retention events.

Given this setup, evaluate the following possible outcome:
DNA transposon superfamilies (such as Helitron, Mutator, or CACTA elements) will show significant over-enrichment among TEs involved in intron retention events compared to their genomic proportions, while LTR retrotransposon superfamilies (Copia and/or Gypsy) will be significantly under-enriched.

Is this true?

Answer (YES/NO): YES